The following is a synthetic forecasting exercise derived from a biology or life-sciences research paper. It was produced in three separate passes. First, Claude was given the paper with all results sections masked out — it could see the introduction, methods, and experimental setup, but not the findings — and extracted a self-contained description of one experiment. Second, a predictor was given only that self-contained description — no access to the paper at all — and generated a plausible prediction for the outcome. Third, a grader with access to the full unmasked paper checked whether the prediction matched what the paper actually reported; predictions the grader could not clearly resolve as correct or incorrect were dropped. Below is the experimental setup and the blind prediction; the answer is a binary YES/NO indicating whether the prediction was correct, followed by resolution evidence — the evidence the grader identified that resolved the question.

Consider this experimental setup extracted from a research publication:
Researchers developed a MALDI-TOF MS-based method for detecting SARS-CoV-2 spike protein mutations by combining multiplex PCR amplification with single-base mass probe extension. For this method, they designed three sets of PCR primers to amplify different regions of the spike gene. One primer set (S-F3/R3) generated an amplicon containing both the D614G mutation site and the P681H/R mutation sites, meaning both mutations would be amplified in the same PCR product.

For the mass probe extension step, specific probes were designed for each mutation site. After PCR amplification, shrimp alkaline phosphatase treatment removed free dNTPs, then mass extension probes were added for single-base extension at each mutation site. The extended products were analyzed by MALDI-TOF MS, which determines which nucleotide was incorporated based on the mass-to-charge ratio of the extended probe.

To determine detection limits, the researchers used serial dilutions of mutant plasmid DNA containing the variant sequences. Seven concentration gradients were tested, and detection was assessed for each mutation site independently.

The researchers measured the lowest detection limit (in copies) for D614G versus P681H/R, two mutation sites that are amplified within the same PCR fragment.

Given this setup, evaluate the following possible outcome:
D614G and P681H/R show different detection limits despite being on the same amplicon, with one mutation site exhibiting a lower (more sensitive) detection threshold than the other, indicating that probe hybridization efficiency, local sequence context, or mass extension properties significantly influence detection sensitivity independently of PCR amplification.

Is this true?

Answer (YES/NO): YES